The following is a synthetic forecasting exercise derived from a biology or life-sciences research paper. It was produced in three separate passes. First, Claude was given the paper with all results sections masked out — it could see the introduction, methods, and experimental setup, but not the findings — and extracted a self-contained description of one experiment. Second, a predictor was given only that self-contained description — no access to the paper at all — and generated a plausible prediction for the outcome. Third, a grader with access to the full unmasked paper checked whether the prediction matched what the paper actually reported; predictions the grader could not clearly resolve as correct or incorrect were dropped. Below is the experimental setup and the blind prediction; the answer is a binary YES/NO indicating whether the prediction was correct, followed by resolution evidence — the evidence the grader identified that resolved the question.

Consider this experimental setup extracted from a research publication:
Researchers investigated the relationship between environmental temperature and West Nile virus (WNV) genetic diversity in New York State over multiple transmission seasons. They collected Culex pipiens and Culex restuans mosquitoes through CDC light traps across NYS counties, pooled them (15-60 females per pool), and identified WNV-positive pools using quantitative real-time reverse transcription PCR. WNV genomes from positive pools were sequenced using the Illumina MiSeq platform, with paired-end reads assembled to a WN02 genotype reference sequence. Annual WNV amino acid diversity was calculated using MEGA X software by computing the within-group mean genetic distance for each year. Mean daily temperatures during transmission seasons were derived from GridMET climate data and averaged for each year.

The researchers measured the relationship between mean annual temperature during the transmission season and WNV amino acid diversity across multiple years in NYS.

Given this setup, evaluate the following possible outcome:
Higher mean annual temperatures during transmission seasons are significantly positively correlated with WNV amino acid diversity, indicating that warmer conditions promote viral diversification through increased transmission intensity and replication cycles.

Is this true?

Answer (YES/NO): YES